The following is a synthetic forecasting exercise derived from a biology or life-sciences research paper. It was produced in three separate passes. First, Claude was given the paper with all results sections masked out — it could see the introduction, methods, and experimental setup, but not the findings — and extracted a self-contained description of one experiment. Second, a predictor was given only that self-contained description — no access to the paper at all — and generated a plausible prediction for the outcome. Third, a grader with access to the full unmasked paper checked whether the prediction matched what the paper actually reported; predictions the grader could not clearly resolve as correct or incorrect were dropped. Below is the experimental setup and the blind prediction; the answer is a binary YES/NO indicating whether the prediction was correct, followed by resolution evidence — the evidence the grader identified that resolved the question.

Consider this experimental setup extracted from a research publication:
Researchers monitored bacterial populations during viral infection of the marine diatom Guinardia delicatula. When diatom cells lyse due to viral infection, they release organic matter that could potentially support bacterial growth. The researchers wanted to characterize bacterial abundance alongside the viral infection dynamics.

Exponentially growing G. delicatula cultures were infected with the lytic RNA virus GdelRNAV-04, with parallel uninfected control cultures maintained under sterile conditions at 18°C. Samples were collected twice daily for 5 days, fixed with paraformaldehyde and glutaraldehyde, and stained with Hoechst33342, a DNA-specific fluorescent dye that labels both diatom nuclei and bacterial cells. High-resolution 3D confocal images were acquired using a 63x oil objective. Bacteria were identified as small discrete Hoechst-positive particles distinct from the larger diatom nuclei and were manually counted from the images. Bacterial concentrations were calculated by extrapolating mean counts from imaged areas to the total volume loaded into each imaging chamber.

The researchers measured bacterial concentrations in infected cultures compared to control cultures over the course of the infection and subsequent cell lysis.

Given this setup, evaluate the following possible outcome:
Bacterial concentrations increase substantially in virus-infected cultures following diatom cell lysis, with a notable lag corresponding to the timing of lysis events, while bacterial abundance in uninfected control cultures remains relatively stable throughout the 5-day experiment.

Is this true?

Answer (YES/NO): YES